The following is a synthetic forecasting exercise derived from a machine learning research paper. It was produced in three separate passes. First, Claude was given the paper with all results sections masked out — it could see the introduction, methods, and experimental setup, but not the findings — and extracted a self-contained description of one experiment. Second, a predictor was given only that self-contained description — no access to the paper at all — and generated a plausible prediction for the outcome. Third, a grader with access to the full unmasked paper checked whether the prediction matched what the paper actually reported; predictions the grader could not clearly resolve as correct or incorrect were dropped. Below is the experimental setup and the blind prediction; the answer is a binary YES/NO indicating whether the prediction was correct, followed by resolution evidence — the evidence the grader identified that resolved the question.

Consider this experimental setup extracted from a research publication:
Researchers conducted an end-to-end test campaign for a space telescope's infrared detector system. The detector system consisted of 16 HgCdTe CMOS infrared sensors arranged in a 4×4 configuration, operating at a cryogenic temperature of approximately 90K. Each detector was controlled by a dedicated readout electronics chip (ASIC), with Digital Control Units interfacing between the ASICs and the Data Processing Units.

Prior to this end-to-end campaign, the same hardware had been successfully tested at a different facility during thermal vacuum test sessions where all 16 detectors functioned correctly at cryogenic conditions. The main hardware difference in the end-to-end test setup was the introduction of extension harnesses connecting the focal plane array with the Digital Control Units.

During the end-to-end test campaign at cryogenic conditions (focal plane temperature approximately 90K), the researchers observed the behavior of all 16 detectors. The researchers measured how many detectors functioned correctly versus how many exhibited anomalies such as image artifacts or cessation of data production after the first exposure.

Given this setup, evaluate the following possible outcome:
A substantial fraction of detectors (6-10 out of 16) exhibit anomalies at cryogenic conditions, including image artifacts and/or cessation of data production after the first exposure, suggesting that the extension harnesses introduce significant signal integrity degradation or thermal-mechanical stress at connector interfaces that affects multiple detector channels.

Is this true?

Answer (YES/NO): YES